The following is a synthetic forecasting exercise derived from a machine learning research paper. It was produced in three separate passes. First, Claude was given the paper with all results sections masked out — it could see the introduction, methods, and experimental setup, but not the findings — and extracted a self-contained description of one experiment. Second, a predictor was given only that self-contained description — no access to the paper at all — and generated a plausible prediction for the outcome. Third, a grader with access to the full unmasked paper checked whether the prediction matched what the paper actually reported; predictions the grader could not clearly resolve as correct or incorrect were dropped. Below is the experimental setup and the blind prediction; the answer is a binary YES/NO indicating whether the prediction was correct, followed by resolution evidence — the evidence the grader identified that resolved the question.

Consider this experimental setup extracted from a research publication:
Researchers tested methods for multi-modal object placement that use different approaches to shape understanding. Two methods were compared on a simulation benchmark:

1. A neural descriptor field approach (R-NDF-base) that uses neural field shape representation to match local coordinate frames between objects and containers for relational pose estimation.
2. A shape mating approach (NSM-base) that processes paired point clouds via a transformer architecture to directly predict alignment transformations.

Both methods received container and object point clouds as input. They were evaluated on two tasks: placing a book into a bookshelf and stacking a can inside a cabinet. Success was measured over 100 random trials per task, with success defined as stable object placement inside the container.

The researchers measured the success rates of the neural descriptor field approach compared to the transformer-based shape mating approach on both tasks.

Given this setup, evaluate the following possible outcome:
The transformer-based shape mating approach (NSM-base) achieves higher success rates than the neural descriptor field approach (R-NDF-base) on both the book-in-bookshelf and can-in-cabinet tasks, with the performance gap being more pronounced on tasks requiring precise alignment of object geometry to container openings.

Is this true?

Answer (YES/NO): NO